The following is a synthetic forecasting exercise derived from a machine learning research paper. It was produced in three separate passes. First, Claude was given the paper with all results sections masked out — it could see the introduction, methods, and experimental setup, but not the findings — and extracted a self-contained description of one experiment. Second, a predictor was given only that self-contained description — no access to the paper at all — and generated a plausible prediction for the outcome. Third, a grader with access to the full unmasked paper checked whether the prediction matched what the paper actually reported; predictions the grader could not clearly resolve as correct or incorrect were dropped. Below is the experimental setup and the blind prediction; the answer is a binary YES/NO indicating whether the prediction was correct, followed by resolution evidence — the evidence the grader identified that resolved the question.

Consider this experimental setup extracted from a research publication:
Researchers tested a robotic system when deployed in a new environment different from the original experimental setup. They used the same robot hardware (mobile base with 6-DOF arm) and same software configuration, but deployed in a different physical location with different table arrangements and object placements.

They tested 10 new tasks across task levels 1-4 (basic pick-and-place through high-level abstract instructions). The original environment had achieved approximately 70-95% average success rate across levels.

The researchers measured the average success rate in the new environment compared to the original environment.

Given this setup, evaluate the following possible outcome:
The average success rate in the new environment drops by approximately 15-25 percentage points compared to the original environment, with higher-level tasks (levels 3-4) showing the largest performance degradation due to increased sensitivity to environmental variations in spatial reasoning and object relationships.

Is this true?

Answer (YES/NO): NO